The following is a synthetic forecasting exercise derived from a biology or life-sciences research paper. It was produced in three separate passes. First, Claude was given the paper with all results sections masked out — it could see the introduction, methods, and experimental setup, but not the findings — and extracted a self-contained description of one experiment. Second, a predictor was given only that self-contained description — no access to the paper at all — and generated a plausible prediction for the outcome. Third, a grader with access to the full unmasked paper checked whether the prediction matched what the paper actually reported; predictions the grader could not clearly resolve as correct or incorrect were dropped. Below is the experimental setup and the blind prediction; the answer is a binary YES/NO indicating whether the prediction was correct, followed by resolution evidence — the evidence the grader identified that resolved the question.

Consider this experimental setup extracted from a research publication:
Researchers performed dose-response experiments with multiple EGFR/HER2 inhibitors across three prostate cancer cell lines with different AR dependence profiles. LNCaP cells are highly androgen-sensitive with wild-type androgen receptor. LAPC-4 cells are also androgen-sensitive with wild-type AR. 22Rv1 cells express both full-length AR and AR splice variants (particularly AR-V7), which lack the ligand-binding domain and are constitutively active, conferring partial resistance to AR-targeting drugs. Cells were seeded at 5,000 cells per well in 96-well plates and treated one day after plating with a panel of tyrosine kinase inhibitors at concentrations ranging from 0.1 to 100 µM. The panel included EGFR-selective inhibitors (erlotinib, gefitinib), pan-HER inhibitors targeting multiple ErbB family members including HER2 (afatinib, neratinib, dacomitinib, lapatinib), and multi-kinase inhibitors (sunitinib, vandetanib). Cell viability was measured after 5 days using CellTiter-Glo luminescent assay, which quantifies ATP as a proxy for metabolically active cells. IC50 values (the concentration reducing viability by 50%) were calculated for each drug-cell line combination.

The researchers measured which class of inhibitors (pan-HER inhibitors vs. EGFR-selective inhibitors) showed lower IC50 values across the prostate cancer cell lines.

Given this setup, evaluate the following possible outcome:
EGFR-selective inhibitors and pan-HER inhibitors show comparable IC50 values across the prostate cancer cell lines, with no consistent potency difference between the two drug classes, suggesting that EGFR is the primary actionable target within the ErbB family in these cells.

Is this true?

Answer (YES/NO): NO